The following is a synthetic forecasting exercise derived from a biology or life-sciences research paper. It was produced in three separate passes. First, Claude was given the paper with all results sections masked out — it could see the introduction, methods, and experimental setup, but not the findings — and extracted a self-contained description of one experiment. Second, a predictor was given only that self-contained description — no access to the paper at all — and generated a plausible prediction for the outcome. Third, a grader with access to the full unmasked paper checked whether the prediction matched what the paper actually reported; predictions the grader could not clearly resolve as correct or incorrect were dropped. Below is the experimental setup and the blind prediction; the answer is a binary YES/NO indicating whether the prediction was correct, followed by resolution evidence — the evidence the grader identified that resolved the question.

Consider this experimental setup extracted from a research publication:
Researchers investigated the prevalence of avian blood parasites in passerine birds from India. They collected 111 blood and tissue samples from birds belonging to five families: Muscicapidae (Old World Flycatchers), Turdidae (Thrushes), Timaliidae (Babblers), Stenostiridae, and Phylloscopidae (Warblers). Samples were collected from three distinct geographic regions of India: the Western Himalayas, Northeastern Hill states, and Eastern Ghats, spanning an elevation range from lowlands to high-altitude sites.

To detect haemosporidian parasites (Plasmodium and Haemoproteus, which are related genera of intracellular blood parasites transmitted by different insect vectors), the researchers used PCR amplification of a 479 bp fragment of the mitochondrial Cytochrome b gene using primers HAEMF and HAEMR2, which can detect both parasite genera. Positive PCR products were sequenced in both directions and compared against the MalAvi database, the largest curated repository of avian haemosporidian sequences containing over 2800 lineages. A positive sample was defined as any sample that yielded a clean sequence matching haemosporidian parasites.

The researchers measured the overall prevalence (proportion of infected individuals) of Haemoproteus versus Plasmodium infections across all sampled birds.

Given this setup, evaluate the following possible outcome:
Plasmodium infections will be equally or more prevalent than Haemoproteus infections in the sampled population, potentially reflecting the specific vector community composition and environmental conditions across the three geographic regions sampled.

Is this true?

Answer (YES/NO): NO